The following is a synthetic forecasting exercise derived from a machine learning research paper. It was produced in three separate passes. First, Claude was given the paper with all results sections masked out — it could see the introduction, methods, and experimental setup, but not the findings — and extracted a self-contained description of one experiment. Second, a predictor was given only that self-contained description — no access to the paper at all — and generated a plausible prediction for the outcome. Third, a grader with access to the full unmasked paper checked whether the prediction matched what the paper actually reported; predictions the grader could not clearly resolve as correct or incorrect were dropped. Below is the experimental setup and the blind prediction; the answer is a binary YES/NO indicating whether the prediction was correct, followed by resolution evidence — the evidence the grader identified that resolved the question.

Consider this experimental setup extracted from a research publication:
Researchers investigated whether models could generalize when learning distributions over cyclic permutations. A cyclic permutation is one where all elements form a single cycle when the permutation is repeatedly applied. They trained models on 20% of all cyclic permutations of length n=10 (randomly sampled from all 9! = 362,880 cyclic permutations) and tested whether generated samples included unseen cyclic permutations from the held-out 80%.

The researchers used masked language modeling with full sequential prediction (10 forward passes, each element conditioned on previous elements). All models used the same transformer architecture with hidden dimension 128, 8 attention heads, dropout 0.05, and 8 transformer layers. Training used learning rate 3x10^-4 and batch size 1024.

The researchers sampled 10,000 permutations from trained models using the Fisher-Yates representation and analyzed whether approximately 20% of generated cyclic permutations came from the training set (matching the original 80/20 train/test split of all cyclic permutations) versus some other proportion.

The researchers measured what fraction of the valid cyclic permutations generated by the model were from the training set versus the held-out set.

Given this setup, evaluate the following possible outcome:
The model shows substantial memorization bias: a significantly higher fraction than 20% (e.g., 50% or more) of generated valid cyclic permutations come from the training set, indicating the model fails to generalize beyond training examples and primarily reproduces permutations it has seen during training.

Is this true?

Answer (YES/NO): NO